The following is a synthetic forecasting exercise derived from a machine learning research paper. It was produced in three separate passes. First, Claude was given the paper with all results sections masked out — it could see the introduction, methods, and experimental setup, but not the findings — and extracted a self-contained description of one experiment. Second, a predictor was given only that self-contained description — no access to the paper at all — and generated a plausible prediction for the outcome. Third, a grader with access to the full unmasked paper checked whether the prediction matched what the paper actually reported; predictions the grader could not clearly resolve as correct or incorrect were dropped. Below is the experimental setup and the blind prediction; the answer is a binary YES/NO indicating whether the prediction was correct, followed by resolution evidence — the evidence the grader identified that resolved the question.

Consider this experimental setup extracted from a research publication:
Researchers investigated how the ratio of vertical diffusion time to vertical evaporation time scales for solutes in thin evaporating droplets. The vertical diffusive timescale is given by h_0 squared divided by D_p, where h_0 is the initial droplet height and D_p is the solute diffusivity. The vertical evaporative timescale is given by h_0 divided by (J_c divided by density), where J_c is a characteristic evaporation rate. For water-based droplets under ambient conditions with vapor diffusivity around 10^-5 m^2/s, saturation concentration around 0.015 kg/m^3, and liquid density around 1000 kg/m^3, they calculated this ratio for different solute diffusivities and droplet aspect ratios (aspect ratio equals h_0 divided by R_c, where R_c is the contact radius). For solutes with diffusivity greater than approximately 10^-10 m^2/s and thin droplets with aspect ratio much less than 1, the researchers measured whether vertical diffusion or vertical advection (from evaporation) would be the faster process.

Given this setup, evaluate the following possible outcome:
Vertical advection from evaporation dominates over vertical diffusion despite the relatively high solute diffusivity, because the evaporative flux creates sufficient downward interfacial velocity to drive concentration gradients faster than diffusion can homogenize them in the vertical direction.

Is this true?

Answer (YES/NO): NO